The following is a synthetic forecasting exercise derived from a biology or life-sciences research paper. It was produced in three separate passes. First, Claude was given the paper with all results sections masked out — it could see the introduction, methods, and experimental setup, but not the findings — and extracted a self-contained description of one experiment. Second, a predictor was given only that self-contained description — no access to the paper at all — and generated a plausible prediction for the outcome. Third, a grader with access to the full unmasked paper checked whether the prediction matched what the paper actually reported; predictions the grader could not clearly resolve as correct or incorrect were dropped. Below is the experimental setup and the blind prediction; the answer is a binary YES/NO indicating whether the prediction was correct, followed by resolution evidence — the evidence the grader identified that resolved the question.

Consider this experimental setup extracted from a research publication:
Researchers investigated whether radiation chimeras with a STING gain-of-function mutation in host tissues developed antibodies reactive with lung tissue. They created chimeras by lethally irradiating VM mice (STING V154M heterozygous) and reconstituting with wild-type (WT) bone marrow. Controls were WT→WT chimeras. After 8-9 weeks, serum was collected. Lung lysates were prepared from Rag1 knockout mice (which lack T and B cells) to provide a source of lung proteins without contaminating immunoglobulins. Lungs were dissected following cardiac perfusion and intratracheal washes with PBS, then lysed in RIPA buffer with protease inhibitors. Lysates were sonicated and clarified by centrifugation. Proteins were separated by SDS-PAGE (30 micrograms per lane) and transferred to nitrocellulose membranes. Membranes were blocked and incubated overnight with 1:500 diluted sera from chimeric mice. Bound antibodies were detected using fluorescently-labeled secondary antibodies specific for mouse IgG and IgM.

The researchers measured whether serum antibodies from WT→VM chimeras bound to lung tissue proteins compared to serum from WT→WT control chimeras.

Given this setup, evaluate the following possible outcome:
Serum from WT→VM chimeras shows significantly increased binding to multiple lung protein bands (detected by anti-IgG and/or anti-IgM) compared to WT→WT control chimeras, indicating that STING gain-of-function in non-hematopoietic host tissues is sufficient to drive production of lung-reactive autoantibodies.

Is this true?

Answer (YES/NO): YES